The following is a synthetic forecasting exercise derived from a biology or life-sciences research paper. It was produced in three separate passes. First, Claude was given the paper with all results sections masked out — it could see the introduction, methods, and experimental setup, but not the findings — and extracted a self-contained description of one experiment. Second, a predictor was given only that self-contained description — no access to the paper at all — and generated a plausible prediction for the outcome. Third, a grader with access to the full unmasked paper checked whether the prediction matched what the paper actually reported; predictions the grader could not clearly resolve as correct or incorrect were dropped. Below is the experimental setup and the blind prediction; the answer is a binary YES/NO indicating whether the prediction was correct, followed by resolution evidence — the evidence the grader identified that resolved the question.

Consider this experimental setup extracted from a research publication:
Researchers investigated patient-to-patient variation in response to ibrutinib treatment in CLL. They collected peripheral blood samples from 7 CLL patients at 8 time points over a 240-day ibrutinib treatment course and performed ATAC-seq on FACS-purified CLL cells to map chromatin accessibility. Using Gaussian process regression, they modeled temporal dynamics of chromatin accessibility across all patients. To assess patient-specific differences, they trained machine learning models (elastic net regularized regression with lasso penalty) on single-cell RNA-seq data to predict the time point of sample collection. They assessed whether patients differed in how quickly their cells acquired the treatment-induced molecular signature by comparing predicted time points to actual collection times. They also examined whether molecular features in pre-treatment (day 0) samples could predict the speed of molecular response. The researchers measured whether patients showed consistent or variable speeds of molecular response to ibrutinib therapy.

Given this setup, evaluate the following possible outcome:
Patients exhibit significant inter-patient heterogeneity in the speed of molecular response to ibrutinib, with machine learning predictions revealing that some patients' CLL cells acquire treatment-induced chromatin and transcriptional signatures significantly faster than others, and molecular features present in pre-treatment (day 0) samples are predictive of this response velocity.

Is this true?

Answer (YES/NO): YES